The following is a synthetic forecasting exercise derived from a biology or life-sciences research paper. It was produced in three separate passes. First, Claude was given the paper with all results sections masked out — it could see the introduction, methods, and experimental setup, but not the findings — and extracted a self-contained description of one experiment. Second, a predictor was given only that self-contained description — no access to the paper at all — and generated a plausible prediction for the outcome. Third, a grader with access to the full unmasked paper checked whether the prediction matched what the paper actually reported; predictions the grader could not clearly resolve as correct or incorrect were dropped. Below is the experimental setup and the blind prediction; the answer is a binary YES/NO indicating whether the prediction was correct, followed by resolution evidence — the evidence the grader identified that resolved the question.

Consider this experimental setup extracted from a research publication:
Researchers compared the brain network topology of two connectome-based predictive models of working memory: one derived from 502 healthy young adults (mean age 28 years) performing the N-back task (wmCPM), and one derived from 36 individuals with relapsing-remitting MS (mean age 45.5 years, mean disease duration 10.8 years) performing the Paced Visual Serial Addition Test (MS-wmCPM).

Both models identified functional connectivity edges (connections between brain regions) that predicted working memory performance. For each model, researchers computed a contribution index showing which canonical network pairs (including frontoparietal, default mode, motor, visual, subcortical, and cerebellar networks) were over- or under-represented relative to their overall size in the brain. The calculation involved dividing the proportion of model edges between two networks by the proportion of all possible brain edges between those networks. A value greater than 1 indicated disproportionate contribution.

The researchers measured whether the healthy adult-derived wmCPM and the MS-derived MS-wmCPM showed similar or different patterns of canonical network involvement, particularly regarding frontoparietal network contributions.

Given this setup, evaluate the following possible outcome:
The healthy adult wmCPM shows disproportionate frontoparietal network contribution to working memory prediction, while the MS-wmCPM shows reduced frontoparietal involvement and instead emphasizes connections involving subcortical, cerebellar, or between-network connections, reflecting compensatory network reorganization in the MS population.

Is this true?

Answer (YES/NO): NO